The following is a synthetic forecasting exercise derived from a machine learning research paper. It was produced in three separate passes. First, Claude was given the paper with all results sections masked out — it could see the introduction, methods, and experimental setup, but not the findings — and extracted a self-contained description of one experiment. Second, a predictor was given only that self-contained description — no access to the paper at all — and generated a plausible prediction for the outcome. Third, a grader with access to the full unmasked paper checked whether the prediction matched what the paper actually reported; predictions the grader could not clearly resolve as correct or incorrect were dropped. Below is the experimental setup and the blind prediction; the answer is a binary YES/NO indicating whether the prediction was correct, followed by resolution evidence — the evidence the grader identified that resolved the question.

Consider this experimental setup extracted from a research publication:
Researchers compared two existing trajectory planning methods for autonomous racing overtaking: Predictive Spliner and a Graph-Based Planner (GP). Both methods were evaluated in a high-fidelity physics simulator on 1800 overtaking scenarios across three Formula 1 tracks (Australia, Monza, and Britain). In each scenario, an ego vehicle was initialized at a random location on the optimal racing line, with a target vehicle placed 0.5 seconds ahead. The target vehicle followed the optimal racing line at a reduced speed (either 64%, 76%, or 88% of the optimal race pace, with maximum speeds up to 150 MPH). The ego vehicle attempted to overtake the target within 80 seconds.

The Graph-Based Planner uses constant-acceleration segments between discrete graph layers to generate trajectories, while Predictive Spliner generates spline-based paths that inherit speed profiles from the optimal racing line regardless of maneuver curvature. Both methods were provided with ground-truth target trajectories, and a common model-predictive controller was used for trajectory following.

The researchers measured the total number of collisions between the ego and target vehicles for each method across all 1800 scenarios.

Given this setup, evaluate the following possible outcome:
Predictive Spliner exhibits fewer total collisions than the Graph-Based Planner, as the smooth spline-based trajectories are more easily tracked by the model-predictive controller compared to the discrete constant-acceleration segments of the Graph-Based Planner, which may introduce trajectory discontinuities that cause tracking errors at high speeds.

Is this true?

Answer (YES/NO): NO